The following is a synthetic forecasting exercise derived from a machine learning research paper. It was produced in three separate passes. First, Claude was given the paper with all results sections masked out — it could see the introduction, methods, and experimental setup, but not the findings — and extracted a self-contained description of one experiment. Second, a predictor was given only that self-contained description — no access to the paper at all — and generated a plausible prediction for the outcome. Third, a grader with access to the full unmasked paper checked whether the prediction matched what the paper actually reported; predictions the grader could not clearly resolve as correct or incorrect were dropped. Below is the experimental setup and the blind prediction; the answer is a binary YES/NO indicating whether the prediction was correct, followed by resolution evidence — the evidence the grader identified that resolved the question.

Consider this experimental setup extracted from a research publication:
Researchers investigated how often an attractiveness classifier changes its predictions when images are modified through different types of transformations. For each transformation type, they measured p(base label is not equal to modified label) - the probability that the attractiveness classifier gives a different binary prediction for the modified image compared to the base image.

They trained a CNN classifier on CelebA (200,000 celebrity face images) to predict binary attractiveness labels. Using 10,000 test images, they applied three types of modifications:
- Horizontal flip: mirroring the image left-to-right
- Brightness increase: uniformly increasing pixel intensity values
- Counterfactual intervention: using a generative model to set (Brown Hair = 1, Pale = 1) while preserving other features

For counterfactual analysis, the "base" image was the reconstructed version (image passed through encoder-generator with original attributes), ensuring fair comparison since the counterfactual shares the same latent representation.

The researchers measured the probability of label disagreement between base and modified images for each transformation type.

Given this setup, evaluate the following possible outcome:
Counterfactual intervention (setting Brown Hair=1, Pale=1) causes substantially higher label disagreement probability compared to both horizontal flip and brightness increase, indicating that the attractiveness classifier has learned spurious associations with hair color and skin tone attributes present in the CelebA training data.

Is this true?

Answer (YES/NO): NO